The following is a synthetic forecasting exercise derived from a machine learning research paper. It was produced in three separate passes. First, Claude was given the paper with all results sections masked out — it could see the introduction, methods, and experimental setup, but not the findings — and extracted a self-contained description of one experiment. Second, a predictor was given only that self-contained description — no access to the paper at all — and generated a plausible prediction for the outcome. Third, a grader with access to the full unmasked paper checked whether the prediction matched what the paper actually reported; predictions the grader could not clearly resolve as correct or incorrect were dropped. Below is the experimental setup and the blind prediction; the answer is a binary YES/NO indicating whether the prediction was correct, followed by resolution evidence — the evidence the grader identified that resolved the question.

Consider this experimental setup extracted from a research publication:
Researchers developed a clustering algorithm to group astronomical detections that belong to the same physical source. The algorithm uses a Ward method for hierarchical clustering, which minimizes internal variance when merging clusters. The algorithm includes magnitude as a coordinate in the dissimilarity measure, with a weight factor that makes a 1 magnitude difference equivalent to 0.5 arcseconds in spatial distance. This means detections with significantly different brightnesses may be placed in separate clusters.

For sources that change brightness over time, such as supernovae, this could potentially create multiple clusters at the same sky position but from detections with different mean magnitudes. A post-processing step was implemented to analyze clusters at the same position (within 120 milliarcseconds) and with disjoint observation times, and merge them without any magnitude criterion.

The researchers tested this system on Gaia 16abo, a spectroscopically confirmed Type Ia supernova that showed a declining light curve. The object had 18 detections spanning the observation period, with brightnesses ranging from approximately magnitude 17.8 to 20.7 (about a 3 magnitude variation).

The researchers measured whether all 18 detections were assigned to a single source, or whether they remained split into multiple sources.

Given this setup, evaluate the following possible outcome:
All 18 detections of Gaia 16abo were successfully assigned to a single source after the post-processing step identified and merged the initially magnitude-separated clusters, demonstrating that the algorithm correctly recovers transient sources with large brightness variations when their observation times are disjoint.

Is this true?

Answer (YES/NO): YES